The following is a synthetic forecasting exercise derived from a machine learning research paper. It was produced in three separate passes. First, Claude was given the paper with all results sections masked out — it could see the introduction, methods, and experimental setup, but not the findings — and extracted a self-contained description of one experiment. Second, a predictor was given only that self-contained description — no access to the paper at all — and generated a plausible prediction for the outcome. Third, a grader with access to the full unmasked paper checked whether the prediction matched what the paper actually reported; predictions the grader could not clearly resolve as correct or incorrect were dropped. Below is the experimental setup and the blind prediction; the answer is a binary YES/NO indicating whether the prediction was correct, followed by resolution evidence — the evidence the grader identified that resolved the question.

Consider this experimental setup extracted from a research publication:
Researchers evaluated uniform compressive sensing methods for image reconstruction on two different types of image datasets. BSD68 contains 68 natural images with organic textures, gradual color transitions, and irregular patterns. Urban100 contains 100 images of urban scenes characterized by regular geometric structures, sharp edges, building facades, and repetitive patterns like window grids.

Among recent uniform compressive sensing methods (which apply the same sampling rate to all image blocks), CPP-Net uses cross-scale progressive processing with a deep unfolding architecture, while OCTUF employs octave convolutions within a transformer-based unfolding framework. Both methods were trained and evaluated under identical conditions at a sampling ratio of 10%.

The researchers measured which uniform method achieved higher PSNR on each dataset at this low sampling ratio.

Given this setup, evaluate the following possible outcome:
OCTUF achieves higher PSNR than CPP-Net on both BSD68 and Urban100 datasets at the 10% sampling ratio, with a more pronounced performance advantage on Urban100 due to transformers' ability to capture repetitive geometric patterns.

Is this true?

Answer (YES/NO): NO